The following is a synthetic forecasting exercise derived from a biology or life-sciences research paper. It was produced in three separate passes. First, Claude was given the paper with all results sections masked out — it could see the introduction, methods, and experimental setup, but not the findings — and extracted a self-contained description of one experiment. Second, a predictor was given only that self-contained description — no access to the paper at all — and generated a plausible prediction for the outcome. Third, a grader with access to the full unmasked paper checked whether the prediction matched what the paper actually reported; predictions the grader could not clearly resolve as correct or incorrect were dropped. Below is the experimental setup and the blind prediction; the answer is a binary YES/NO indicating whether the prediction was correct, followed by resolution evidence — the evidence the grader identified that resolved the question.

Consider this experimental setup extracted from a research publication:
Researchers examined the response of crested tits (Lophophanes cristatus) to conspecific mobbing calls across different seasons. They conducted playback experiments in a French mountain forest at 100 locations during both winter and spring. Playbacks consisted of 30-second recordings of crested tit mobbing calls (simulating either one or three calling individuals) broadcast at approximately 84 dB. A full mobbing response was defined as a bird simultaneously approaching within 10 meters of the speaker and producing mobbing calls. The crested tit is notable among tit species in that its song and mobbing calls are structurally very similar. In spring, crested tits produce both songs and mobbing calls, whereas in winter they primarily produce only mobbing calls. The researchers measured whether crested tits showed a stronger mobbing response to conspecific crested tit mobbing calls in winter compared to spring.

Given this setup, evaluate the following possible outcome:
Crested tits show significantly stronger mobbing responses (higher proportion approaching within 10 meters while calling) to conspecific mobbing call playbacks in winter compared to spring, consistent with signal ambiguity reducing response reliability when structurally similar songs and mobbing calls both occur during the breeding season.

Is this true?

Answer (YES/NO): YES